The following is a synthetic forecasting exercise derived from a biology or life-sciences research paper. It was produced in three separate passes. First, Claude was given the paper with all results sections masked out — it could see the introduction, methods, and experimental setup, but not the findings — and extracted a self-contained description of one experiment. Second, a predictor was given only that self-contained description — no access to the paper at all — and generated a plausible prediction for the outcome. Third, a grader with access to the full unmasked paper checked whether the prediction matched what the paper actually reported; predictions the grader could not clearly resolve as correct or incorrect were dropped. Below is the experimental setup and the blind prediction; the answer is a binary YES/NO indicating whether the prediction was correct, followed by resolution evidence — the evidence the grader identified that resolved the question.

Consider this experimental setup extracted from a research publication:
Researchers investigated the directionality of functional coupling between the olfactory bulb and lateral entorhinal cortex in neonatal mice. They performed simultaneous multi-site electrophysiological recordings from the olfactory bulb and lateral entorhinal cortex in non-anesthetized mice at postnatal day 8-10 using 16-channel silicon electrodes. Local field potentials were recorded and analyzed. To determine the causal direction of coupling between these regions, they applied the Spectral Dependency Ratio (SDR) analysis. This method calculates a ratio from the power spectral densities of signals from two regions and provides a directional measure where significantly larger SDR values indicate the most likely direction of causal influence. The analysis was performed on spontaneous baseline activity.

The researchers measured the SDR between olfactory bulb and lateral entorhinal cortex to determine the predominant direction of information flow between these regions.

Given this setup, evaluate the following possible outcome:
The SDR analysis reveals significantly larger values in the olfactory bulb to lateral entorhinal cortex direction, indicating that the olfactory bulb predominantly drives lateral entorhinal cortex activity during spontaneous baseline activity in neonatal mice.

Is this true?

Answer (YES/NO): YES